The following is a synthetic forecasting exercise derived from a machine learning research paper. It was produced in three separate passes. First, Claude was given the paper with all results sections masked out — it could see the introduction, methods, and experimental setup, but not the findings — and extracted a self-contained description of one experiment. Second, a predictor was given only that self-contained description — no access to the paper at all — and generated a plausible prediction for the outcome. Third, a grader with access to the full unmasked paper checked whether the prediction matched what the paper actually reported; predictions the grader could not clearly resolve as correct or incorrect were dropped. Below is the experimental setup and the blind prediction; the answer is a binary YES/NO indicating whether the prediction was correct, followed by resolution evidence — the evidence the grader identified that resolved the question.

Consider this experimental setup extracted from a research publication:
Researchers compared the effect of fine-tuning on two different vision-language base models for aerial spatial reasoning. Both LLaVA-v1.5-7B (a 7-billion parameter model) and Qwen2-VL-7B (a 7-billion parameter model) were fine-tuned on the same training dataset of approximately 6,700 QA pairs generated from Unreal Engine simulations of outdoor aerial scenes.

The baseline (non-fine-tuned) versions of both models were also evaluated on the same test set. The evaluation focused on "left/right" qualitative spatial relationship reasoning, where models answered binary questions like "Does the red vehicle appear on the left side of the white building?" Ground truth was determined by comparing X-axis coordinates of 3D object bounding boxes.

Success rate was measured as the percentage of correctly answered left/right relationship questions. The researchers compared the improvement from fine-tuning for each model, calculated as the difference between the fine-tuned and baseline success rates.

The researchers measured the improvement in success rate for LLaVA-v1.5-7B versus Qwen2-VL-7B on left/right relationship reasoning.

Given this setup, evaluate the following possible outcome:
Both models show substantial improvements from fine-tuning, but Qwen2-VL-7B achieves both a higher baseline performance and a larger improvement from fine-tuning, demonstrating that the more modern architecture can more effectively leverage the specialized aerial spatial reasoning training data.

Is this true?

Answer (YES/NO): NO